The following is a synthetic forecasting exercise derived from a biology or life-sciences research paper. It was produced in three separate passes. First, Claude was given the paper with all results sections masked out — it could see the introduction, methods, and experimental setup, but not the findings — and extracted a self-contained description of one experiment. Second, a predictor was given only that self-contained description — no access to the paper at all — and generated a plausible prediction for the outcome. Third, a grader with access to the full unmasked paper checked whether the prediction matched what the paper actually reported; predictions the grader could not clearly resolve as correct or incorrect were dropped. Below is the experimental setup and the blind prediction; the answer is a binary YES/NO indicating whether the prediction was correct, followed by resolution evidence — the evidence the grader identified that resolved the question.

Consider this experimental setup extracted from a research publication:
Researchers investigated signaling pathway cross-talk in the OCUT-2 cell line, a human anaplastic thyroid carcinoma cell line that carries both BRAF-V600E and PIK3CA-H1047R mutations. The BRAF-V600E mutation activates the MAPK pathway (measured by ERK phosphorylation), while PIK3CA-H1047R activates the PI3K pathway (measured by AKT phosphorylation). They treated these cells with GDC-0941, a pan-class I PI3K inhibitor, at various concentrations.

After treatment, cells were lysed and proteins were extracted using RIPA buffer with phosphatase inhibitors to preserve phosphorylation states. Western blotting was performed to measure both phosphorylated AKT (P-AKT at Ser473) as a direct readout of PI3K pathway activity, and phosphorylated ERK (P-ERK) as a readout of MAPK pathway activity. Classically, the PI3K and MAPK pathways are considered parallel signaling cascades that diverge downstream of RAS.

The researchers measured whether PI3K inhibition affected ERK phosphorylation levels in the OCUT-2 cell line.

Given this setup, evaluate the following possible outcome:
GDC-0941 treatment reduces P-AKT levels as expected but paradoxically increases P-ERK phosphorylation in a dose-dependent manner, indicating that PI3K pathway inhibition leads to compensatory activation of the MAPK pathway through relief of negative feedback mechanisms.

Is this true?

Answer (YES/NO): NO